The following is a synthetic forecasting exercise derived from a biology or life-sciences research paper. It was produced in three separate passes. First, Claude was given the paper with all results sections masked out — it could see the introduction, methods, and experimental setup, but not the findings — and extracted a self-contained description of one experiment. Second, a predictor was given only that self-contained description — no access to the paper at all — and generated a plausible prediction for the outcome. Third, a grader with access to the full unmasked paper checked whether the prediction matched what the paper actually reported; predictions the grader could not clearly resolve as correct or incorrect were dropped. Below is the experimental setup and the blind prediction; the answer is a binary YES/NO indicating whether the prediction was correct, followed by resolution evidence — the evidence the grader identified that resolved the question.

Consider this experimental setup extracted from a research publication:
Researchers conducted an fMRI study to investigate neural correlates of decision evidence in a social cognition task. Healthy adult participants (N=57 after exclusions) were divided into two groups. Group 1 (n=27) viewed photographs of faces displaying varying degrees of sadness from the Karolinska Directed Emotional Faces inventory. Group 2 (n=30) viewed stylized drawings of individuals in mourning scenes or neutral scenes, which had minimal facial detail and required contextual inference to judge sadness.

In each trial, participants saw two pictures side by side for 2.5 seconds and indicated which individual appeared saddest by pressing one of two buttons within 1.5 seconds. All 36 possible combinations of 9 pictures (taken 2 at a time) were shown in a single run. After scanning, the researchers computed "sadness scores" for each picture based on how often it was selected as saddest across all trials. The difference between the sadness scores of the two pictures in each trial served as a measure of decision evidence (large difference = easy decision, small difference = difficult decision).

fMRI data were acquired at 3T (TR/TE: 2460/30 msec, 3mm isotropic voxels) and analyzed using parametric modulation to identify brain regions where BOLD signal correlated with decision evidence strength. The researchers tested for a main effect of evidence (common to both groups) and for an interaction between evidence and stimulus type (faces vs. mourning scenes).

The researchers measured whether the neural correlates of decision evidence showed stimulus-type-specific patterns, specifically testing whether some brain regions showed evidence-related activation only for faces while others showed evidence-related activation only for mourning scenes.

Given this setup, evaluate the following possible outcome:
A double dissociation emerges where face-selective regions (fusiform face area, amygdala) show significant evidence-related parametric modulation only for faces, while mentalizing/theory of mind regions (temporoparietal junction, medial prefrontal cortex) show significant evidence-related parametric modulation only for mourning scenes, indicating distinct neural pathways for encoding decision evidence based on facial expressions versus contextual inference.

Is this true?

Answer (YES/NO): NO